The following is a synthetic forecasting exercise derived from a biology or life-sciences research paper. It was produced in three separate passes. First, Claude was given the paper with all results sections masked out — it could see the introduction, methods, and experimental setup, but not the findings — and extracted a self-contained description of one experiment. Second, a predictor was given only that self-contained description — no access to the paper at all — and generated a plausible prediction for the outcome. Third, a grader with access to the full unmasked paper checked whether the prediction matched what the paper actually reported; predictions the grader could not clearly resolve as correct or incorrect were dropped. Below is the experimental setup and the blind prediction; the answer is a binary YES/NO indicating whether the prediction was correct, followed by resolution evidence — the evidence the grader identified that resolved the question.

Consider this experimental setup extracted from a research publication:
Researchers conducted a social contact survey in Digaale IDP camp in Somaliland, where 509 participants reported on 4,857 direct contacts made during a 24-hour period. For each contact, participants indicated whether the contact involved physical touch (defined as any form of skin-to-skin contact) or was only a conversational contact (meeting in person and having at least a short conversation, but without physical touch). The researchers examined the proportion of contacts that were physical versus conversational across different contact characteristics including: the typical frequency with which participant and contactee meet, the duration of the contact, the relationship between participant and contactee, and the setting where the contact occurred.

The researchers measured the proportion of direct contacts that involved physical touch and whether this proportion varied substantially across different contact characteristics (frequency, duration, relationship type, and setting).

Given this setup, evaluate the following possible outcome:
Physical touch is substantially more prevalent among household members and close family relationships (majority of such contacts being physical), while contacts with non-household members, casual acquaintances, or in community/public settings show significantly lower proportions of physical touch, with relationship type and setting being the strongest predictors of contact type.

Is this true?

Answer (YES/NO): NO